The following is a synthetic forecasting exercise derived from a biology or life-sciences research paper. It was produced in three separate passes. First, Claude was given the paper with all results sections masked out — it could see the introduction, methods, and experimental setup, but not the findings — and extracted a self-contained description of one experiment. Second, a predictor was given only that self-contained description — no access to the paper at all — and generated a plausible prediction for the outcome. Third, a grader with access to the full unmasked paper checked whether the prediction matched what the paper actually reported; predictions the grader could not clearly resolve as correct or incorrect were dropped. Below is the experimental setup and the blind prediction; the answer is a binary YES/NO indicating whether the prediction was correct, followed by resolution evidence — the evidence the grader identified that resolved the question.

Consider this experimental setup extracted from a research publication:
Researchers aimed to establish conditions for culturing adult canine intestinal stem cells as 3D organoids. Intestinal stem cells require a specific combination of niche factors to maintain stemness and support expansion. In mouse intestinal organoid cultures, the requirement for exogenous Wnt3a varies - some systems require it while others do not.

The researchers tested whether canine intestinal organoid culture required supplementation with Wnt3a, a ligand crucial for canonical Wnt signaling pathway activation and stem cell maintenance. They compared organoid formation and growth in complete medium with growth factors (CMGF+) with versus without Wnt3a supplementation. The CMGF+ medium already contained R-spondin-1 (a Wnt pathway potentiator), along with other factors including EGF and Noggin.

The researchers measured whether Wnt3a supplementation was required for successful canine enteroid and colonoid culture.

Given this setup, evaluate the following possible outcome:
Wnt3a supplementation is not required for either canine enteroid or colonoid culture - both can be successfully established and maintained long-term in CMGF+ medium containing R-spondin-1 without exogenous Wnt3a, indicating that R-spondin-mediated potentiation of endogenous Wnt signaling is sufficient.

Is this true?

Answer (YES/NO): NO